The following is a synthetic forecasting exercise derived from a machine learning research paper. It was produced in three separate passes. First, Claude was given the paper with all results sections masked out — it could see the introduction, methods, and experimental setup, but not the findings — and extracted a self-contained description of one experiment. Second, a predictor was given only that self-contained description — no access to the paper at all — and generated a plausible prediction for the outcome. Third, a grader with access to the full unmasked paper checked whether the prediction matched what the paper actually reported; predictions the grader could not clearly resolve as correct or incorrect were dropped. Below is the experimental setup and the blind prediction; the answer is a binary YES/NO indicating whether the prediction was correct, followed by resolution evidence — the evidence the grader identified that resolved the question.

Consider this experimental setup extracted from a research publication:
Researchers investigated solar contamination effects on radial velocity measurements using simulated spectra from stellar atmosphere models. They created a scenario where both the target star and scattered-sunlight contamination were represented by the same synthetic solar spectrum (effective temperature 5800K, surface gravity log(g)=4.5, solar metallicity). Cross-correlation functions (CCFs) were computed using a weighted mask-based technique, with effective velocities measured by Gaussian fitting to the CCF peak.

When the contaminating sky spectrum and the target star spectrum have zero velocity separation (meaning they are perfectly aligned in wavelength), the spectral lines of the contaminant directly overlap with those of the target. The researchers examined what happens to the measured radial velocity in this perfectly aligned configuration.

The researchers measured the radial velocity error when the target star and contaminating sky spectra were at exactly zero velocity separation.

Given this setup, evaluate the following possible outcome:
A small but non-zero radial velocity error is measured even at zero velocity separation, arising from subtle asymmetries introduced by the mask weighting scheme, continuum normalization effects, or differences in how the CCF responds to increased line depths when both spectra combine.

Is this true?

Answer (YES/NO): NO